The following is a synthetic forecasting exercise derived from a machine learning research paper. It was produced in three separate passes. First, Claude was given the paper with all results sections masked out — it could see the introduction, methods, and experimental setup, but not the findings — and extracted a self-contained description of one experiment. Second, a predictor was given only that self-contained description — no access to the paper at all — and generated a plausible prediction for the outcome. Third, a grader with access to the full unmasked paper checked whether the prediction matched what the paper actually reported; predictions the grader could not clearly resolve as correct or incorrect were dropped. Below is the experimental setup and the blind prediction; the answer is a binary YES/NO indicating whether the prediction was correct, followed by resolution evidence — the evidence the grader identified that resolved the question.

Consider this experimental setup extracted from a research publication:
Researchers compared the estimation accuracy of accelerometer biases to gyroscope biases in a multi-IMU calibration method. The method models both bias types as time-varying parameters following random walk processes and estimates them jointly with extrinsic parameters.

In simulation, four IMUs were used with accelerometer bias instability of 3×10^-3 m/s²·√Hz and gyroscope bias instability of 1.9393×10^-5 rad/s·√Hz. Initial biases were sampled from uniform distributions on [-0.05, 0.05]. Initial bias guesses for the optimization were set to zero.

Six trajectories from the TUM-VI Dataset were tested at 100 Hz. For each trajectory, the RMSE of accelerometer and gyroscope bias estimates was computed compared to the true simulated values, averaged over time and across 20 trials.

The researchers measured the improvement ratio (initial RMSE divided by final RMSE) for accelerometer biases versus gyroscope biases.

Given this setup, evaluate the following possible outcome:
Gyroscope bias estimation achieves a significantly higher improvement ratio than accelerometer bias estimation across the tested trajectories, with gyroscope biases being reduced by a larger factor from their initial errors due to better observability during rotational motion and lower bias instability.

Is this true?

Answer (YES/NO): YES